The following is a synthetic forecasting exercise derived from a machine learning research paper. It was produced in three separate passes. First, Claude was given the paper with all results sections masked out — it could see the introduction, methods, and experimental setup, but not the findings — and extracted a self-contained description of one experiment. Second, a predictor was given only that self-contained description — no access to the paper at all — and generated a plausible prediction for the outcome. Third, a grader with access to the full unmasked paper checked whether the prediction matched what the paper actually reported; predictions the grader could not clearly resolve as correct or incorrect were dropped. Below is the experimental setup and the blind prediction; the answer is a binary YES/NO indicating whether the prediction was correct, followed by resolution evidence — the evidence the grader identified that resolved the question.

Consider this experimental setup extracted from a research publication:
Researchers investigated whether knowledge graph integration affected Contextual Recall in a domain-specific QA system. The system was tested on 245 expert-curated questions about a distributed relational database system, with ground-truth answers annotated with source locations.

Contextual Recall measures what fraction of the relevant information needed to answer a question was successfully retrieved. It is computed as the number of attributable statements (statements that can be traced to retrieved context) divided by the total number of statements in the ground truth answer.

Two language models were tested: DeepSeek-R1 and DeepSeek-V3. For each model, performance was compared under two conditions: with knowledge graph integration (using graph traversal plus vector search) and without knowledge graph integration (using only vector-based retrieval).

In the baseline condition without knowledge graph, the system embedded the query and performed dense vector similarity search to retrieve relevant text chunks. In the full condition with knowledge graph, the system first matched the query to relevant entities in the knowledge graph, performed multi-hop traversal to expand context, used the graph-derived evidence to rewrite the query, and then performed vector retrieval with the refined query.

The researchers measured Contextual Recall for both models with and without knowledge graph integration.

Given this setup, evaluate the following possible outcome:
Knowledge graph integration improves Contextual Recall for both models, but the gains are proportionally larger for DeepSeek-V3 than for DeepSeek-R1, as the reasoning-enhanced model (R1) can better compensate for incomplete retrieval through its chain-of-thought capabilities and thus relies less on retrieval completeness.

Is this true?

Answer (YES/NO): NO